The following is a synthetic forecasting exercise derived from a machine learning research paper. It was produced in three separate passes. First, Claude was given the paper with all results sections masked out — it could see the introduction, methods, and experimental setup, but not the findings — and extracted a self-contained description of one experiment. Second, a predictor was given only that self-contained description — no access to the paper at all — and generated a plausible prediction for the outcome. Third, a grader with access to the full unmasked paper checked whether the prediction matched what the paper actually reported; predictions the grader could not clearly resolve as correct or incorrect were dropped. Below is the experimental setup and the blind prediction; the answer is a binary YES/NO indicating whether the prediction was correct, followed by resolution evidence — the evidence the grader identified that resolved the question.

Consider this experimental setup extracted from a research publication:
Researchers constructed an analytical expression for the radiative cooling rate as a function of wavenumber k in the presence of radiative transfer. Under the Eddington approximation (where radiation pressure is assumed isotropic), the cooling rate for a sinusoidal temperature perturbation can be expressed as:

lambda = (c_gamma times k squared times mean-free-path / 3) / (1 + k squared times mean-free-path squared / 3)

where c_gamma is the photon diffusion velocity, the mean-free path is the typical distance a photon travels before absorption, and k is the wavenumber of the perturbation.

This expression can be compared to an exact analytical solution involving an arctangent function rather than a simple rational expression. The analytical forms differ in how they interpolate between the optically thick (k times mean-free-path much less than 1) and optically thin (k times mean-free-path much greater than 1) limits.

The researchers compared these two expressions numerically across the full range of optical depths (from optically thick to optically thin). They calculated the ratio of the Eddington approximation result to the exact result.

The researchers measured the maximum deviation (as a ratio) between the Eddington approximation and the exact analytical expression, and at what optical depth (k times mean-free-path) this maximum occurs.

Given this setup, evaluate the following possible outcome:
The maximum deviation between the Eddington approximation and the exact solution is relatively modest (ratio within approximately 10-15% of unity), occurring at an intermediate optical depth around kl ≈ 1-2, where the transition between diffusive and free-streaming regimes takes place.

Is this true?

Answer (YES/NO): NO